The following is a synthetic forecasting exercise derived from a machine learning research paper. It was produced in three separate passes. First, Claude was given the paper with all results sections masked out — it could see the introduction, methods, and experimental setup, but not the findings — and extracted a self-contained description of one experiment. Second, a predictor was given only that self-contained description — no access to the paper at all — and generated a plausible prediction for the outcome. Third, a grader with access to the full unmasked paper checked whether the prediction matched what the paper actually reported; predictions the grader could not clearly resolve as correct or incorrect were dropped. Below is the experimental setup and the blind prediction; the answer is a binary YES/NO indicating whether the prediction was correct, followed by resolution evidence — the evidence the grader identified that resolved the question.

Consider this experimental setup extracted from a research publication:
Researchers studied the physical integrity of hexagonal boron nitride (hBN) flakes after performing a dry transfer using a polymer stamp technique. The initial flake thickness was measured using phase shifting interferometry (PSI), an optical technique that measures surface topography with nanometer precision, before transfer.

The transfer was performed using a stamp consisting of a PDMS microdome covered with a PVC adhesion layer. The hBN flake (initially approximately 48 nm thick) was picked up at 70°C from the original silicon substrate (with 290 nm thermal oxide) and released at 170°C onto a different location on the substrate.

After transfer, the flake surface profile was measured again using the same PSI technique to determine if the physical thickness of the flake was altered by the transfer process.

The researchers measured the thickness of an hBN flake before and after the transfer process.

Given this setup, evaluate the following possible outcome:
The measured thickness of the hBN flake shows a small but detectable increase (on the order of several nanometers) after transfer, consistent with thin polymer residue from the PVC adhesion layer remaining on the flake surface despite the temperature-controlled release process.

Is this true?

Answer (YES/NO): NO